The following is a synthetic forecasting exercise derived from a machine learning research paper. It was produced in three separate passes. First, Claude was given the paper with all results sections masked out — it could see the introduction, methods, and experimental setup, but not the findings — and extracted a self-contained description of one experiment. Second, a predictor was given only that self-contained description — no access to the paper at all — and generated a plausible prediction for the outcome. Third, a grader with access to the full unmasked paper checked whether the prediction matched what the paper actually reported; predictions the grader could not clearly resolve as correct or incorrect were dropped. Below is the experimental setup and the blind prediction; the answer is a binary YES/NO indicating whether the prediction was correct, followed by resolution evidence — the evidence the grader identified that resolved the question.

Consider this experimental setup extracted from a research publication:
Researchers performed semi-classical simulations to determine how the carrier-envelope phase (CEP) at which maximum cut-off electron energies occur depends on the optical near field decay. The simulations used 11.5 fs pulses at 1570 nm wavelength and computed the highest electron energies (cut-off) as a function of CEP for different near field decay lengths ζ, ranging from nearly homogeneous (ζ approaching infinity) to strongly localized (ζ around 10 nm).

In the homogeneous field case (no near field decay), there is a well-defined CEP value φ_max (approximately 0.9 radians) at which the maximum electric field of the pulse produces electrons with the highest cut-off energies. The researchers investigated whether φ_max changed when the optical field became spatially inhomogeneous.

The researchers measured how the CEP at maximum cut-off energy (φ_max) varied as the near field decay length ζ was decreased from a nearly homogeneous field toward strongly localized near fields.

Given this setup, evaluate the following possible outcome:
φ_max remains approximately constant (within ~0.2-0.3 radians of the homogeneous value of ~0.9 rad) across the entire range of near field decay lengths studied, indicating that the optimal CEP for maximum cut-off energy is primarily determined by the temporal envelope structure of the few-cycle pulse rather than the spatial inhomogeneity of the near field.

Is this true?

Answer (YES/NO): NO